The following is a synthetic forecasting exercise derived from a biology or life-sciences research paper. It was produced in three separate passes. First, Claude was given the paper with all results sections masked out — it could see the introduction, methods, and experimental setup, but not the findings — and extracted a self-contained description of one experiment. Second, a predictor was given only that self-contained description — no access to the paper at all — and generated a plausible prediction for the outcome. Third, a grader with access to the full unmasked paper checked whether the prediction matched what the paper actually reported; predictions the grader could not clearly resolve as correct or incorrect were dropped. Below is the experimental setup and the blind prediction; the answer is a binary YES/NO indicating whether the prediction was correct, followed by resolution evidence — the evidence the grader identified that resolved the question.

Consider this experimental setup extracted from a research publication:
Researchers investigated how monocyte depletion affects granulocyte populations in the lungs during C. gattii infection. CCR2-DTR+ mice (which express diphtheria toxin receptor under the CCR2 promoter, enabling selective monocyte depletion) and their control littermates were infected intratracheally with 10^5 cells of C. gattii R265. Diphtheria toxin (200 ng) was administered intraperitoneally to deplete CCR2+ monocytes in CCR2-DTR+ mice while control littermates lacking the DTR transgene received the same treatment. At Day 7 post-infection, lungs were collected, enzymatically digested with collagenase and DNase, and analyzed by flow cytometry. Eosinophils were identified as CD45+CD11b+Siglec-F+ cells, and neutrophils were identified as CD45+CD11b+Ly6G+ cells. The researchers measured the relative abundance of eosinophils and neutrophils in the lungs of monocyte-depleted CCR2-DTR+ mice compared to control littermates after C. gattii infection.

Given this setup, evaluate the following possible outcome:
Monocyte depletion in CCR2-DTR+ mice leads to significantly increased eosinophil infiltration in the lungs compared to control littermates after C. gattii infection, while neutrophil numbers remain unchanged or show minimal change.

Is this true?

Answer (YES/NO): NO